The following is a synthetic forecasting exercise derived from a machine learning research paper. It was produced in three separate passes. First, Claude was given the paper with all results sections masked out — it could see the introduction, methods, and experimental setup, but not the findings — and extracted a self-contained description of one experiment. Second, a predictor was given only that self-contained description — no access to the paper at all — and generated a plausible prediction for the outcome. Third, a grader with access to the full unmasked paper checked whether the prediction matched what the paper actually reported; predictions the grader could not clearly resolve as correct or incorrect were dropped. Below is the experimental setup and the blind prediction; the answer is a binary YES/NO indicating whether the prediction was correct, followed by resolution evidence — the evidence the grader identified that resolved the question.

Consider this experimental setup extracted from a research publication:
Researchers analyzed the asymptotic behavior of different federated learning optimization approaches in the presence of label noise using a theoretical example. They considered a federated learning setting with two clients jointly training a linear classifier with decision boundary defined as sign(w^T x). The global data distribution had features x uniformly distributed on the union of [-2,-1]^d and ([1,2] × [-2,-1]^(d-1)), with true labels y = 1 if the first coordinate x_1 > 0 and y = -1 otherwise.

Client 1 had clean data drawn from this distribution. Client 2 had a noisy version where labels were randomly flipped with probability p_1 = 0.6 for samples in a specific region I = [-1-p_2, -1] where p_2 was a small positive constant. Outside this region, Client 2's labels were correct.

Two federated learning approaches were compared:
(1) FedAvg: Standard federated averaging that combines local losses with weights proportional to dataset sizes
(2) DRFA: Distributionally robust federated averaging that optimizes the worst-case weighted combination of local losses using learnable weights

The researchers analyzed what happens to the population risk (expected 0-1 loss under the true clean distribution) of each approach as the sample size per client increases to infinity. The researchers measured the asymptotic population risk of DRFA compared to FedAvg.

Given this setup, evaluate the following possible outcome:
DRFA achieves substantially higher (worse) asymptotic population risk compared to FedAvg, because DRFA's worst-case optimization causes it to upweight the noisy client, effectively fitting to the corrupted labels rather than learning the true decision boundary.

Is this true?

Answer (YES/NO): YES